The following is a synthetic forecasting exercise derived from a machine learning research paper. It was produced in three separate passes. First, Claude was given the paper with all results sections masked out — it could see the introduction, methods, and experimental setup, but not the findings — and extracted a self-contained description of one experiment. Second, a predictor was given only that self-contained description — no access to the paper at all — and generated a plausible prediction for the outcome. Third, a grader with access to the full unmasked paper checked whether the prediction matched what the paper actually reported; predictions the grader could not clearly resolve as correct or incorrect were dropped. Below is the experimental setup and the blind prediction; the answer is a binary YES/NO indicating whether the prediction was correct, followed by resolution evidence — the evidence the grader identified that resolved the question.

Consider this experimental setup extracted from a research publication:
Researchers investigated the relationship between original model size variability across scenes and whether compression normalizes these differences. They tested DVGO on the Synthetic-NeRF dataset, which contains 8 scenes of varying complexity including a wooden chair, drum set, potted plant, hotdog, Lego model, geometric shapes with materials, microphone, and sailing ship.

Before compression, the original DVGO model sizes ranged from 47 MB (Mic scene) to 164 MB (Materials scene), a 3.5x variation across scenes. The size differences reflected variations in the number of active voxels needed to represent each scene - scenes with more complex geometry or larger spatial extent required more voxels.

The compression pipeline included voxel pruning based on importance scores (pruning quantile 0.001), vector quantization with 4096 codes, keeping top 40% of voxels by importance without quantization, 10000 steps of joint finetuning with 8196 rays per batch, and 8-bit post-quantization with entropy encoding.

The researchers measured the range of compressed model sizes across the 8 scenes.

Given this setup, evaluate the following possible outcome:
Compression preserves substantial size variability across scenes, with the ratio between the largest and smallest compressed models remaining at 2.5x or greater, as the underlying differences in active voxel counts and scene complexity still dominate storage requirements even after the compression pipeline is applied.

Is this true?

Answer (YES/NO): YES